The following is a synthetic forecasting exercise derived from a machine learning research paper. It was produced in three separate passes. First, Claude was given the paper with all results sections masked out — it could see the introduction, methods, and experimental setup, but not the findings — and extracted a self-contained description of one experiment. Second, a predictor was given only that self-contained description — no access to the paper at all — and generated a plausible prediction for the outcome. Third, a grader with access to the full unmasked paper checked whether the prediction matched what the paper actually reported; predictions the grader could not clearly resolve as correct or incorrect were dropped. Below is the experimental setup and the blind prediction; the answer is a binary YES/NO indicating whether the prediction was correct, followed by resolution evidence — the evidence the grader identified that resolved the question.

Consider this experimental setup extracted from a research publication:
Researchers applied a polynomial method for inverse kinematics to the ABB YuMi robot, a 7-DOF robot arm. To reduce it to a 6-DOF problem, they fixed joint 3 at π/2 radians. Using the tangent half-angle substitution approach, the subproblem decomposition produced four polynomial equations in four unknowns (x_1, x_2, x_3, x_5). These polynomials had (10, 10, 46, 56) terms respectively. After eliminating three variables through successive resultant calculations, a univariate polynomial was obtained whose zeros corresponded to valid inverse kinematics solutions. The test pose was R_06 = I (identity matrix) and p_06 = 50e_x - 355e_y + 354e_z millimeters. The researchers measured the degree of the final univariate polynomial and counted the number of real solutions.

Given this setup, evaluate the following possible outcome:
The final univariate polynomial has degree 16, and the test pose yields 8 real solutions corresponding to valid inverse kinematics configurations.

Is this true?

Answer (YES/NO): NO